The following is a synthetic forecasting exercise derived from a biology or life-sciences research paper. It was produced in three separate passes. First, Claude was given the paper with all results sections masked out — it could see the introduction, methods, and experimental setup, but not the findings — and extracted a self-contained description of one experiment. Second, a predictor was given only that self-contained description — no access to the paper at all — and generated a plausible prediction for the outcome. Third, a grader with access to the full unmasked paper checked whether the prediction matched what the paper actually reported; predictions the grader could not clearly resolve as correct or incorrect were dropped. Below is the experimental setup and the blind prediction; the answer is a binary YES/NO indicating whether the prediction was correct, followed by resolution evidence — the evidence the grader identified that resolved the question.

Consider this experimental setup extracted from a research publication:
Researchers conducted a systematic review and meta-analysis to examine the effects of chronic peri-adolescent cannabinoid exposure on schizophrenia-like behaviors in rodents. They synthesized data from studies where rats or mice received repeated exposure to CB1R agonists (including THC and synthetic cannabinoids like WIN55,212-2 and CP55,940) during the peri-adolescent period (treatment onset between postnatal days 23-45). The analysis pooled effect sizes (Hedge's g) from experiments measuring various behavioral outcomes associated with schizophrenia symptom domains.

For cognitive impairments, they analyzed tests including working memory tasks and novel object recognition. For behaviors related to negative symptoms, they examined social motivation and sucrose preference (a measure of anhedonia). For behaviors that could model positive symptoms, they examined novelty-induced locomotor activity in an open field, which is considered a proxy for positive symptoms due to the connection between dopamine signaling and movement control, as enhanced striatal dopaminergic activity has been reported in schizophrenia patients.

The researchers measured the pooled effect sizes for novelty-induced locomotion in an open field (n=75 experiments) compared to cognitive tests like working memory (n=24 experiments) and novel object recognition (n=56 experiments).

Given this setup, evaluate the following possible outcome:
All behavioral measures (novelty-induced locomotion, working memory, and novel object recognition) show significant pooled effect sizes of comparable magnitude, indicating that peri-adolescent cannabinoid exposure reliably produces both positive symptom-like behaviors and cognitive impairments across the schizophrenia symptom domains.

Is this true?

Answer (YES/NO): NO